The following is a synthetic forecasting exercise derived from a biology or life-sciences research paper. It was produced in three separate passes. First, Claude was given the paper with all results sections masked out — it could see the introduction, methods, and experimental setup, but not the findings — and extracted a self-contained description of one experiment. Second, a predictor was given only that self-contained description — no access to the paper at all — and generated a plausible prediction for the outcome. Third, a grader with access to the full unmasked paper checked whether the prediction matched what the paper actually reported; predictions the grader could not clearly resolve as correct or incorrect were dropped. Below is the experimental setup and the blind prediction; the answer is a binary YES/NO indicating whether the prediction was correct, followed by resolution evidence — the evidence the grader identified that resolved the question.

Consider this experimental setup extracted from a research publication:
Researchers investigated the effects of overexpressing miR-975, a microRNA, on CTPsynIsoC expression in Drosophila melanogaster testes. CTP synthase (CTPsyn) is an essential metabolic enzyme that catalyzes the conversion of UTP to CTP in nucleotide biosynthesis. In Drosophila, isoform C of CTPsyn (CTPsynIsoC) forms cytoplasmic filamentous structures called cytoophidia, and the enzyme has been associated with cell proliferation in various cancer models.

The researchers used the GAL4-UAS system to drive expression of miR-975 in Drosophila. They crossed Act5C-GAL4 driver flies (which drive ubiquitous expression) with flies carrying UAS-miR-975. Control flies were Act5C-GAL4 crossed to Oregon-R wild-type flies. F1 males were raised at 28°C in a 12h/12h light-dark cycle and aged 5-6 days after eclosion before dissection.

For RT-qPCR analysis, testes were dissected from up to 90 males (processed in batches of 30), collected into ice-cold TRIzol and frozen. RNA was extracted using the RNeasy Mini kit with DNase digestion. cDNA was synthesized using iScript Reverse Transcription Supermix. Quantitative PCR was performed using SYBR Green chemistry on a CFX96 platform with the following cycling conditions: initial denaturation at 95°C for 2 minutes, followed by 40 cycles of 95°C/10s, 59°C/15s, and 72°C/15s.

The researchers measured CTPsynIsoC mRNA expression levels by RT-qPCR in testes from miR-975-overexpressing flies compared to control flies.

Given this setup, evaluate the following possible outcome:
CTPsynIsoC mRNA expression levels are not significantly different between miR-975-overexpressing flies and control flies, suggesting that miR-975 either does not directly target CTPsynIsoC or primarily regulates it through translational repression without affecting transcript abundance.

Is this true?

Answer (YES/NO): NO